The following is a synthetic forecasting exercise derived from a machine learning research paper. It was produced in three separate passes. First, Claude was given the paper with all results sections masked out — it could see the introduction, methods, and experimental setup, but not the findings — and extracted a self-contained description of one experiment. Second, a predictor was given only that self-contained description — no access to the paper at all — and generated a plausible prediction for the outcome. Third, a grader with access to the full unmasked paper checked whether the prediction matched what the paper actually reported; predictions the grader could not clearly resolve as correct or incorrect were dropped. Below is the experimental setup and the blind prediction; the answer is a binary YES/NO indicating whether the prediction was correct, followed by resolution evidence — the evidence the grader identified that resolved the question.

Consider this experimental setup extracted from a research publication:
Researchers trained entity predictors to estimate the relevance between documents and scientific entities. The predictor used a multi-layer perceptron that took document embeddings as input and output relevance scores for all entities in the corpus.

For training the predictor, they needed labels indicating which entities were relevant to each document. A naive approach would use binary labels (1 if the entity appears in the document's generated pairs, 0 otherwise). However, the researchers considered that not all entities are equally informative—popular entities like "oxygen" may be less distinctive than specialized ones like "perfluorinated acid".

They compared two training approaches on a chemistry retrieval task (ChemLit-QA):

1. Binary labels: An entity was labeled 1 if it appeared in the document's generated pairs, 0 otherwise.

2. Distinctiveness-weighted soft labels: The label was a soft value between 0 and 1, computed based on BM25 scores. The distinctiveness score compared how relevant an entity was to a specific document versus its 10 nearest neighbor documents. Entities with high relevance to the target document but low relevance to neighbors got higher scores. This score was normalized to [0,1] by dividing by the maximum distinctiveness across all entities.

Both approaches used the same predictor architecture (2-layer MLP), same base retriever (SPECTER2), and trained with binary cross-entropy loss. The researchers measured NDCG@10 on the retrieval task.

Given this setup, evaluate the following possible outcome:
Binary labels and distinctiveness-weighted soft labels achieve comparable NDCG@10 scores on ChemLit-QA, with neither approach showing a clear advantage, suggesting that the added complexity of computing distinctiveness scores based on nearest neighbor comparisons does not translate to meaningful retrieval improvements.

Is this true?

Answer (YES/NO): NO